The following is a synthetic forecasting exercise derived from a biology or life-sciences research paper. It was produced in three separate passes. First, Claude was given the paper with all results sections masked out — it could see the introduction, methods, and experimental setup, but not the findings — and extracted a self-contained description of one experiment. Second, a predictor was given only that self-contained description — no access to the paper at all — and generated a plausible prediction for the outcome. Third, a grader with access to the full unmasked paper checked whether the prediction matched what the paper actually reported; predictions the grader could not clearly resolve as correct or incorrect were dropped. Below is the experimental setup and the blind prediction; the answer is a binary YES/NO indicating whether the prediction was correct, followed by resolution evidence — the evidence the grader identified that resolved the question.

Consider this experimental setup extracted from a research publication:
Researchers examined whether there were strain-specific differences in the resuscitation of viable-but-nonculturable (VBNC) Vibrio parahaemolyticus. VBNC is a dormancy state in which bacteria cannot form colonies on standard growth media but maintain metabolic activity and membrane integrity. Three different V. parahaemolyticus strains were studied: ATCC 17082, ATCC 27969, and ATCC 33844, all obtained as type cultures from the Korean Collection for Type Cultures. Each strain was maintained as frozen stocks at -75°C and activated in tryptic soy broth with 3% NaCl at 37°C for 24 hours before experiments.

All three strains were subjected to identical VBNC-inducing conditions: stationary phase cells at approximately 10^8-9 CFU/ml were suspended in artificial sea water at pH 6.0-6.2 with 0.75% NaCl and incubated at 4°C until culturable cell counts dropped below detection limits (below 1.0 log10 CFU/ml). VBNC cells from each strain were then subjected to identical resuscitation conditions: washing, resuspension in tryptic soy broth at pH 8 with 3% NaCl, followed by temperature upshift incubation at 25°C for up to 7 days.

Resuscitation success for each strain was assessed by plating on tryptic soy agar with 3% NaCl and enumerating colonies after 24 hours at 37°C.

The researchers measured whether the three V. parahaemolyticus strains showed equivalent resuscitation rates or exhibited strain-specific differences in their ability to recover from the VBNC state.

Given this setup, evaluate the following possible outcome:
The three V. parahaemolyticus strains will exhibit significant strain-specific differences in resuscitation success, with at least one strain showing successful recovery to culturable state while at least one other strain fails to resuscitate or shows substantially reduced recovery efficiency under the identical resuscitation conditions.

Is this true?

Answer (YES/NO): YES